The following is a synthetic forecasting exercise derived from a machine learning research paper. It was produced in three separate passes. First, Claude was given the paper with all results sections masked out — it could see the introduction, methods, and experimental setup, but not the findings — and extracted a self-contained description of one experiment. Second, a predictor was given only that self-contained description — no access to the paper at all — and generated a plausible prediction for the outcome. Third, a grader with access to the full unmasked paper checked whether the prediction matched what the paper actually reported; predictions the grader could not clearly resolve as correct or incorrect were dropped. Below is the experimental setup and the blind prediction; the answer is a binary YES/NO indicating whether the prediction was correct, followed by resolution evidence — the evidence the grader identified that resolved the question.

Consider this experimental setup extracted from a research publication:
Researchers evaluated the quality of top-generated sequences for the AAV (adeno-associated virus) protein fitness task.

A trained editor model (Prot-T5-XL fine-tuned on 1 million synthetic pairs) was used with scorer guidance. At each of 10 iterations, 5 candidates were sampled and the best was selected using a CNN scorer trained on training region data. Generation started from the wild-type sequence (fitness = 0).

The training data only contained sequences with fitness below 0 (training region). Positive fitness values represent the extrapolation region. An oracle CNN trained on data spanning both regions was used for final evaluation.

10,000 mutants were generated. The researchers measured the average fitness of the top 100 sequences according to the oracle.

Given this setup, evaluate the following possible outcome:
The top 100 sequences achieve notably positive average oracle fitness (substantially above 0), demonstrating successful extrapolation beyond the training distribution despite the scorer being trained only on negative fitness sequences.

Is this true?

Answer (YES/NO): YES